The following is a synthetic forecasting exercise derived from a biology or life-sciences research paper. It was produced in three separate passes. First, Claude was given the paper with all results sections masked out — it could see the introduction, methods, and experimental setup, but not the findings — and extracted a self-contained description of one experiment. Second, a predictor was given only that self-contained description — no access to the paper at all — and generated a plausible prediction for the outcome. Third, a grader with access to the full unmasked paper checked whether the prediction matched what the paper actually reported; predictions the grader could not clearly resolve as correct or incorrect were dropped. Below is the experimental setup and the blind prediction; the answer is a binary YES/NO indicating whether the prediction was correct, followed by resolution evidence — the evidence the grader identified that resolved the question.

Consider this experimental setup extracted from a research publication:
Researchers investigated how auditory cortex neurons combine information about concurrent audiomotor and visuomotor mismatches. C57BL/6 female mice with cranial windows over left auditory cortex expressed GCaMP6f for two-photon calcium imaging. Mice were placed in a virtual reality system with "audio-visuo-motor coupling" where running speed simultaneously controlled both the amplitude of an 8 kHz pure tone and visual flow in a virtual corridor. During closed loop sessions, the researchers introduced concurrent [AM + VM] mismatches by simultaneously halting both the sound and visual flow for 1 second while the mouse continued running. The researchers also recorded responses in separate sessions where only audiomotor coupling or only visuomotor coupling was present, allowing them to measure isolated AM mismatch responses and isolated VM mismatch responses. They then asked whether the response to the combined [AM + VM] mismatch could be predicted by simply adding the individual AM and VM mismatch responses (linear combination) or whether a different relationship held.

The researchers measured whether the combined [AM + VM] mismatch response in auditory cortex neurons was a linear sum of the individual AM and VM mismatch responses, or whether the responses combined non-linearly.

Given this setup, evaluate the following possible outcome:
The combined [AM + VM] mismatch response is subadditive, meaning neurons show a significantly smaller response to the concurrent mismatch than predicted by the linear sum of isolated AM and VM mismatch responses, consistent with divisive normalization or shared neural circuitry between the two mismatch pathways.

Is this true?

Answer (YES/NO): NO